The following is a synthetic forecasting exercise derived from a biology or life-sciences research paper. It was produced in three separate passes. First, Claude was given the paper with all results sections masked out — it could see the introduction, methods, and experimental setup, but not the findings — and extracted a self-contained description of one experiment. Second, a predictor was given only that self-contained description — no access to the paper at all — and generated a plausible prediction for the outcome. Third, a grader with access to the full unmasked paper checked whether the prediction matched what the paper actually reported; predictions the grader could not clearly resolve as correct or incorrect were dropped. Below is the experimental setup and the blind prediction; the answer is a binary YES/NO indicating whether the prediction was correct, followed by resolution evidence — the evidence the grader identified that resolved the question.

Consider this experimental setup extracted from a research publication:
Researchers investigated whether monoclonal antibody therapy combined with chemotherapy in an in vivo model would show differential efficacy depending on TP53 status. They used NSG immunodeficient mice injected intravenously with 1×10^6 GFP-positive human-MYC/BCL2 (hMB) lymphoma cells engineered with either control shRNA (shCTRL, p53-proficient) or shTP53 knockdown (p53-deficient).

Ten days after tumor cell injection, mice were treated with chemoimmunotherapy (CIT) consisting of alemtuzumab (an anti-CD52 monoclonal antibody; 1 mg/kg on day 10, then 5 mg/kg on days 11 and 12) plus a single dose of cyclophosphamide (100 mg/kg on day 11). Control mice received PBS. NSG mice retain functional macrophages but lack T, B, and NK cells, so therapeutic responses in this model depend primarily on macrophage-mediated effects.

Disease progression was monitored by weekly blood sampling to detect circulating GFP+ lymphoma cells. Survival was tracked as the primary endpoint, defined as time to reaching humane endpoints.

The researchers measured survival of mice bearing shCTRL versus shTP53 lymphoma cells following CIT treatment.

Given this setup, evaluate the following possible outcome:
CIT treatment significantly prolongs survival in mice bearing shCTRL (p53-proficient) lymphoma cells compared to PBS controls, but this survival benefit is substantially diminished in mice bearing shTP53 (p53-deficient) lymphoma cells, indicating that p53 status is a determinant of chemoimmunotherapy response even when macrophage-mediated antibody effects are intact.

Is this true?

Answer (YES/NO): YES